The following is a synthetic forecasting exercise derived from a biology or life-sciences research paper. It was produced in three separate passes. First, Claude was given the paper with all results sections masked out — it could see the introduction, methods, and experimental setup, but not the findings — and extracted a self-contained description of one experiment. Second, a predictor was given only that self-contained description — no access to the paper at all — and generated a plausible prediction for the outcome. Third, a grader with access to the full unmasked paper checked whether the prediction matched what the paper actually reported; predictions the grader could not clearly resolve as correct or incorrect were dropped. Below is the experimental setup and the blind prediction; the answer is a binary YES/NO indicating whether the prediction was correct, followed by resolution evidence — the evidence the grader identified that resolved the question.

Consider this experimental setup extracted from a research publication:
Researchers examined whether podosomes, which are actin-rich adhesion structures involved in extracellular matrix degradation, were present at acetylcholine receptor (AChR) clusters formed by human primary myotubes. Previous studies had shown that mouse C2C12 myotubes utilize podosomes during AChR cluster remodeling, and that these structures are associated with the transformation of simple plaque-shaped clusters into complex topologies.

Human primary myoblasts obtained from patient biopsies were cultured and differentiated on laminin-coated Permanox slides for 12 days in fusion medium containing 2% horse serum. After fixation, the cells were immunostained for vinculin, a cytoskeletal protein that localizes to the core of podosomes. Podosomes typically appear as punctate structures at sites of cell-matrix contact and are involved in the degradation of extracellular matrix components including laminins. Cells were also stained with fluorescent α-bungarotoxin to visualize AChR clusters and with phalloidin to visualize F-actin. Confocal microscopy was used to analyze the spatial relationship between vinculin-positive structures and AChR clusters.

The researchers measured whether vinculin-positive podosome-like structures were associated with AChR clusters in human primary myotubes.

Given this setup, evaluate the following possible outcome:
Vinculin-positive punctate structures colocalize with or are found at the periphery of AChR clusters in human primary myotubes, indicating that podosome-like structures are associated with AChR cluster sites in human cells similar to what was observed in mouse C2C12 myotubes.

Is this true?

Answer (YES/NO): YES